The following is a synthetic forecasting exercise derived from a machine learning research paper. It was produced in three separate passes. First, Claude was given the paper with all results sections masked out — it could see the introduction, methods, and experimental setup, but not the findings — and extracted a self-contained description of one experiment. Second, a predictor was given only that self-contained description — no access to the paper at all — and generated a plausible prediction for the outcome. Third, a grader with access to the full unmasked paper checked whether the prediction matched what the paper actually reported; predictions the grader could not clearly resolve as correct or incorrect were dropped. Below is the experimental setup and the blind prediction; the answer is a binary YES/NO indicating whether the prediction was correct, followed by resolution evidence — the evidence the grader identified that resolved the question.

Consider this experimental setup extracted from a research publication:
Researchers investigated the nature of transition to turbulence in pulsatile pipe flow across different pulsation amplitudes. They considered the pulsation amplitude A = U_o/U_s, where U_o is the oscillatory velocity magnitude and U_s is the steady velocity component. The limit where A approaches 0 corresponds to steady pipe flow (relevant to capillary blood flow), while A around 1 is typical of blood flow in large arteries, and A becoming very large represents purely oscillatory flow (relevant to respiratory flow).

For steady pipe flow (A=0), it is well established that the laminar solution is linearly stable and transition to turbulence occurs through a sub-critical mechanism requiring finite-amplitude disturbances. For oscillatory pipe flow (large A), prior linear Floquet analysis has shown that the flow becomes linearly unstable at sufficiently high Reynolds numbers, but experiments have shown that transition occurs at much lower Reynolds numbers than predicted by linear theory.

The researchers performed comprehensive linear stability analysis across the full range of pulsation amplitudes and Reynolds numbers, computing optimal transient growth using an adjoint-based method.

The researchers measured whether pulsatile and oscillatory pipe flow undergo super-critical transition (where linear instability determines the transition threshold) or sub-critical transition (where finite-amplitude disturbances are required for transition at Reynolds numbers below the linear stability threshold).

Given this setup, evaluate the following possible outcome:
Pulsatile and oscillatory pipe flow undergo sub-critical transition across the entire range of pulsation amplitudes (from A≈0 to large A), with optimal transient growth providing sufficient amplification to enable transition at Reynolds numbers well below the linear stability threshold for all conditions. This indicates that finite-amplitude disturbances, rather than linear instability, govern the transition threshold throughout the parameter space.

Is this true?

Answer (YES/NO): YES